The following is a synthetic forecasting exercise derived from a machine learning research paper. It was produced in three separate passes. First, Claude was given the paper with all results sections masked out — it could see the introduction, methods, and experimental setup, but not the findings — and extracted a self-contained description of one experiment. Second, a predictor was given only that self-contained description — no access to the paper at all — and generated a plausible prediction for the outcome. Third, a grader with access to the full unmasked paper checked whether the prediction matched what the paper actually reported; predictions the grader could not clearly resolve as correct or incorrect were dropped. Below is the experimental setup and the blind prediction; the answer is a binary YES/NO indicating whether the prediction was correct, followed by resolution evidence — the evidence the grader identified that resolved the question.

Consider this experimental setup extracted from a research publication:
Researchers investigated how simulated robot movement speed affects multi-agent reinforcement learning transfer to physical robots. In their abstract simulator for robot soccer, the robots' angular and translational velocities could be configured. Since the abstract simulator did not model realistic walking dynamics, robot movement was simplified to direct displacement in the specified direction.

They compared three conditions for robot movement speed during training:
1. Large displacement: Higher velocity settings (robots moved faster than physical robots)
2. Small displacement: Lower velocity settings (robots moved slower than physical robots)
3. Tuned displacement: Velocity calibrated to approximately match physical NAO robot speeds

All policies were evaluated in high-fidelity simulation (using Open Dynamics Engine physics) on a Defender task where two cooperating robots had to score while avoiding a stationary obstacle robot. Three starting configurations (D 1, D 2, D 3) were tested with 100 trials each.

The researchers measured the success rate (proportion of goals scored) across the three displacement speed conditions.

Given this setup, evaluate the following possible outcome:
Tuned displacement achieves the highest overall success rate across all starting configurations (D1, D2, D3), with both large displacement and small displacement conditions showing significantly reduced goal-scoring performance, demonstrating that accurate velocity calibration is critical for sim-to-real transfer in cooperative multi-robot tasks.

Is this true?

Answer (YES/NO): YES